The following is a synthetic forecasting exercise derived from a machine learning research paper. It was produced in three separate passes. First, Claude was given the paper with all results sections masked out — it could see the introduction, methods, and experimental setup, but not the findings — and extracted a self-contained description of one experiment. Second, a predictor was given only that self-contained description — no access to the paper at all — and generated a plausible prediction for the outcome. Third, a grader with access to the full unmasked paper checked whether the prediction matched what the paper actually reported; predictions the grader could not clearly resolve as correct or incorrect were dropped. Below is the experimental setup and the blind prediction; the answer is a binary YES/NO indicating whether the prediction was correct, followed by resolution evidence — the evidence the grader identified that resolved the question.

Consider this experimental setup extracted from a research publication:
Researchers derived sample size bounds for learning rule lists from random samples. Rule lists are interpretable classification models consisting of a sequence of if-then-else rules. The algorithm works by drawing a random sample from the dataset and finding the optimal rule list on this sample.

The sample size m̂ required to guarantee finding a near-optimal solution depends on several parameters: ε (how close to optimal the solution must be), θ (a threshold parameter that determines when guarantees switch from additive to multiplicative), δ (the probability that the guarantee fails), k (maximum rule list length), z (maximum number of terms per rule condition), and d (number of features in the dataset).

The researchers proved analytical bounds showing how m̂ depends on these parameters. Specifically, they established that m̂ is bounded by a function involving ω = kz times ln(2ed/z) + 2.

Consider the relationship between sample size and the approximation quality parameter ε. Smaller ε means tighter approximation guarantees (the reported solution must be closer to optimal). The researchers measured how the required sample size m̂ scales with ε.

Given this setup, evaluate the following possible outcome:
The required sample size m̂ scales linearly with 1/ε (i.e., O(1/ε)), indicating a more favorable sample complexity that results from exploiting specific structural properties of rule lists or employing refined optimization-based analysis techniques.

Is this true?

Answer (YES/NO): NO